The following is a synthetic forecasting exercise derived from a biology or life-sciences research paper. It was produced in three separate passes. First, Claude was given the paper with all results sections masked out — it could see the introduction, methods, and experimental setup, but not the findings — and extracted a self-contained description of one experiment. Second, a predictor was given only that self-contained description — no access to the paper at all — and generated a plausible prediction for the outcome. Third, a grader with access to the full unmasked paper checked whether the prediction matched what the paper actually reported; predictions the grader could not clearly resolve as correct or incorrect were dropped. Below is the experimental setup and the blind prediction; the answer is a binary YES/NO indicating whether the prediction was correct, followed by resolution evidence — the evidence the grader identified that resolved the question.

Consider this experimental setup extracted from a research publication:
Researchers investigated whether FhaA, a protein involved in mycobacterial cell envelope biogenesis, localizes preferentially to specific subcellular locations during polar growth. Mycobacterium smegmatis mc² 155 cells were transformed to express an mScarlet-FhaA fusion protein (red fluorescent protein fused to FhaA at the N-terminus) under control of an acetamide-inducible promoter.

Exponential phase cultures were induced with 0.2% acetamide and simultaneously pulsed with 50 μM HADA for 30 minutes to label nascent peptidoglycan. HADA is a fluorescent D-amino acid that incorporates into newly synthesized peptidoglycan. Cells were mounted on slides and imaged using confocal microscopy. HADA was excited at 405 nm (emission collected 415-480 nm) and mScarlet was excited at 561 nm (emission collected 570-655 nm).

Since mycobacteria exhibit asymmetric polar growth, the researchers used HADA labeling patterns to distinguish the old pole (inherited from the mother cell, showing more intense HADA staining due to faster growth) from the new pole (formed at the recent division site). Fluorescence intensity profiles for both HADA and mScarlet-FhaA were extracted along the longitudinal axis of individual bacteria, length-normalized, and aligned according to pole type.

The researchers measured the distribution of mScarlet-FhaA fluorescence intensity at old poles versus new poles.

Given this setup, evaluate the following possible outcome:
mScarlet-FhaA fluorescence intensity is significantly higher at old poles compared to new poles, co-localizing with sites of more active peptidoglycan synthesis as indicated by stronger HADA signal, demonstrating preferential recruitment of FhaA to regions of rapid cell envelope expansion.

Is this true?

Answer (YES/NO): YES